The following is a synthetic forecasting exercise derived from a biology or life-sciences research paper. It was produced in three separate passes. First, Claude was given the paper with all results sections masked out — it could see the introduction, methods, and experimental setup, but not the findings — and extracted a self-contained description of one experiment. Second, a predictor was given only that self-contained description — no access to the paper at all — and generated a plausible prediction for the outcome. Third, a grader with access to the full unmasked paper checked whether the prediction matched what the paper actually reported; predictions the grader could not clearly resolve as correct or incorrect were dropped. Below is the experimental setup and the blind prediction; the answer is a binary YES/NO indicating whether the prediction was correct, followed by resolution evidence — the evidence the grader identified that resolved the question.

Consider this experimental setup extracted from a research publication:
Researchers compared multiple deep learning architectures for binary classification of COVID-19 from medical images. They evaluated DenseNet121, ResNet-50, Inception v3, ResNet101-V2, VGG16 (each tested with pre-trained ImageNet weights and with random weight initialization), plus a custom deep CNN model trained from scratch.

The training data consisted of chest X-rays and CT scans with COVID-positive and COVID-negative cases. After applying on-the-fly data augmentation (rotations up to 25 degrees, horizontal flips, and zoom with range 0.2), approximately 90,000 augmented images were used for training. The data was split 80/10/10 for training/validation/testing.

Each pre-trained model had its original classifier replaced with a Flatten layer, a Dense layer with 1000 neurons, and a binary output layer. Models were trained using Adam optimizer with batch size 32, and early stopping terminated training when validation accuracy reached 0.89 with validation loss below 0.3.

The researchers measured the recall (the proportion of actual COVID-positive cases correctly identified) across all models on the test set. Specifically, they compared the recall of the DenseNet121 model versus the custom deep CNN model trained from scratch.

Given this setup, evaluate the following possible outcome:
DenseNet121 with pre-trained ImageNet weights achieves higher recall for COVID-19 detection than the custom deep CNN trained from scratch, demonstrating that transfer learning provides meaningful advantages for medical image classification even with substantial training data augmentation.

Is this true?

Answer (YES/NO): NO